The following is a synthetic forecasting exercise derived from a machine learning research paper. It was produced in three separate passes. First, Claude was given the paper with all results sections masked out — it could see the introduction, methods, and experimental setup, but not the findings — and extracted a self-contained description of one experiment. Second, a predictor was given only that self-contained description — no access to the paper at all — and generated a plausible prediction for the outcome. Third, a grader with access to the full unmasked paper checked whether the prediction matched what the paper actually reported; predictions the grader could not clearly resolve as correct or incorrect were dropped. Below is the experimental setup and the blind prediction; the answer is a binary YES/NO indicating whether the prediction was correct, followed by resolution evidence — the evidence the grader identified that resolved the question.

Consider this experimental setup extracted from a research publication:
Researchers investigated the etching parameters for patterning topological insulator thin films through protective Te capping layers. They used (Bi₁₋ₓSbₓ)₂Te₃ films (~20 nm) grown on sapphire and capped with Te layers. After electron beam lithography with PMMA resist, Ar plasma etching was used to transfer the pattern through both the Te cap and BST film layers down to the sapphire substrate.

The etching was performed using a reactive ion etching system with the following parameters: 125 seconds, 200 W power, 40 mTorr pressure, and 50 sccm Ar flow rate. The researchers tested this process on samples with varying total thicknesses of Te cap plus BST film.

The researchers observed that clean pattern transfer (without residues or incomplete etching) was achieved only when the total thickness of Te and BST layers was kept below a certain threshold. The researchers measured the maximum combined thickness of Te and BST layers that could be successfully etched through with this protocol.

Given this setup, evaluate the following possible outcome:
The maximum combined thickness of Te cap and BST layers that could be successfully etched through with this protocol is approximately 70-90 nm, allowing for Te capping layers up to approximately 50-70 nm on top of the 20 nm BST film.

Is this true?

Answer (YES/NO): NO